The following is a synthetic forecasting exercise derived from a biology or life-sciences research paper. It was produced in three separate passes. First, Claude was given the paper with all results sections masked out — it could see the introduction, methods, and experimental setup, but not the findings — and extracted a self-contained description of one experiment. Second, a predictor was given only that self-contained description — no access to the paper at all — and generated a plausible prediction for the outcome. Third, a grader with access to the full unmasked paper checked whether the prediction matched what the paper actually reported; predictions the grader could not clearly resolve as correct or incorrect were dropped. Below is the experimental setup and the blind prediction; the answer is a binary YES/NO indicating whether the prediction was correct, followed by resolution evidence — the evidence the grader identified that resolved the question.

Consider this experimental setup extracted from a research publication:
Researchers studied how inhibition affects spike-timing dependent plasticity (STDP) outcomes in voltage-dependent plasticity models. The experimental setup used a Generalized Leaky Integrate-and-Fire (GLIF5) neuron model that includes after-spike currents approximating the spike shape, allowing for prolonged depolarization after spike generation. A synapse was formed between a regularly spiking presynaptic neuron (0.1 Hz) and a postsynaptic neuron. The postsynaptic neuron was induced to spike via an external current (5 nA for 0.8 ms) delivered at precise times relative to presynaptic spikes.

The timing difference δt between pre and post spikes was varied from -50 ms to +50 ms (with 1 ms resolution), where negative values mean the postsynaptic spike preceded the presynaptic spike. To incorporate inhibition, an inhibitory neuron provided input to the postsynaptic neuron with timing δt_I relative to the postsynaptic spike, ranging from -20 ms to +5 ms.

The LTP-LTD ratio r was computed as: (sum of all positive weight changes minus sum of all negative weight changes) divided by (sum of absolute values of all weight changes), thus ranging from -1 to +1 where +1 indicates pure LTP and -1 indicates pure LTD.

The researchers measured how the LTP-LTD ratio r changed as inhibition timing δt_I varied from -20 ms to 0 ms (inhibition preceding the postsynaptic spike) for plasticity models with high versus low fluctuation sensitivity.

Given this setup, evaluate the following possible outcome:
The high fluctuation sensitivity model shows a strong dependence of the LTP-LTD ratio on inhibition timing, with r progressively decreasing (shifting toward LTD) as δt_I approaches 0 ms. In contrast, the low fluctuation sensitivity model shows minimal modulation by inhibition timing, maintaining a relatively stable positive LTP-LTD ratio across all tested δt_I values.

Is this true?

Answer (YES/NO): NO